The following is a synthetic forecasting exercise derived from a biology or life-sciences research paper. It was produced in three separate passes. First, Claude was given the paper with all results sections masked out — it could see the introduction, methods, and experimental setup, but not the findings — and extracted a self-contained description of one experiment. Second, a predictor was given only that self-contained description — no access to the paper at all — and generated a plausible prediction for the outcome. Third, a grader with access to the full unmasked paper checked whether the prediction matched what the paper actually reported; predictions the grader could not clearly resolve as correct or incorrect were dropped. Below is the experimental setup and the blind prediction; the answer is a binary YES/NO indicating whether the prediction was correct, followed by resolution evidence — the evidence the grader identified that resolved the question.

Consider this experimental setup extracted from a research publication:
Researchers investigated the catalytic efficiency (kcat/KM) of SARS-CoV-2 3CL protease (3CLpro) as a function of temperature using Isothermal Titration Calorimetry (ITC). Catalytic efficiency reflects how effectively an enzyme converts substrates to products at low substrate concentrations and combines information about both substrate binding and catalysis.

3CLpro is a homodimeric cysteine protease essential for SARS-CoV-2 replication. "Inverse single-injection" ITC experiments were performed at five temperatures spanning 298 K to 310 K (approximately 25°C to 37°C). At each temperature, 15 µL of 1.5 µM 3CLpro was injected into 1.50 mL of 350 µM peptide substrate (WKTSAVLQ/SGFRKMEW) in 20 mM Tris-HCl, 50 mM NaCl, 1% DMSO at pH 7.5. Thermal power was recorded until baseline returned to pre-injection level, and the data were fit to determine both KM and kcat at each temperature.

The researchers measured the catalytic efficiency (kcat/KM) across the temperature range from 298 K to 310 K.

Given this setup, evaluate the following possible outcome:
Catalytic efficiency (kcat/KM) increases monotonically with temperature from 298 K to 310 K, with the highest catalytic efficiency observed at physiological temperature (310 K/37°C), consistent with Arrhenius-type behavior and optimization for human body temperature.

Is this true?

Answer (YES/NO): YES